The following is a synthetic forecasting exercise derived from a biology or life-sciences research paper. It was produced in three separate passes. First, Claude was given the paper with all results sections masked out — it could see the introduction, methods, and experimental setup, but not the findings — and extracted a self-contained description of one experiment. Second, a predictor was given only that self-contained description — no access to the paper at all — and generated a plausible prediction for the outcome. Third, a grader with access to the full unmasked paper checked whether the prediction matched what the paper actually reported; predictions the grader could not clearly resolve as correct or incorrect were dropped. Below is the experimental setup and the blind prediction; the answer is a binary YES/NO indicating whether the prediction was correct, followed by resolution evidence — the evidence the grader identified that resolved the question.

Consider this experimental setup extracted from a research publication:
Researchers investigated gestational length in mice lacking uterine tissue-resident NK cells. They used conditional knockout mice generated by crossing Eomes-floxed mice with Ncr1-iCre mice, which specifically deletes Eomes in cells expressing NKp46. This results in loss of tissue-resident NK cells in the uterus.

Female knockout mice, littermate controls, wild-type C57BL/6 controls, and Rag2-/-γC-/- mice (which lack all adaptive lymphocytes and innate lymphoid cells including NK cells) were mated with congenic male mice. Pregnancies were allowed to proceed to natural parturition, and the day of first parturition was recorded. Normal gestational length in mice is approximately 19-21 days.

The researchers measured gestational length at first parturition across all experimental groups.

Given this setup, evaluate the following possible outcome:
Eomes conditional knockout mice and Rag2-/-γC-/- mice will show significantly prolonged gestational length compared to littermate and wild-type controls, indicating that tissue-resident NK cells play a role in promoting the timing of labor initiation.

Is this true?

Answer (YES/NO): NO